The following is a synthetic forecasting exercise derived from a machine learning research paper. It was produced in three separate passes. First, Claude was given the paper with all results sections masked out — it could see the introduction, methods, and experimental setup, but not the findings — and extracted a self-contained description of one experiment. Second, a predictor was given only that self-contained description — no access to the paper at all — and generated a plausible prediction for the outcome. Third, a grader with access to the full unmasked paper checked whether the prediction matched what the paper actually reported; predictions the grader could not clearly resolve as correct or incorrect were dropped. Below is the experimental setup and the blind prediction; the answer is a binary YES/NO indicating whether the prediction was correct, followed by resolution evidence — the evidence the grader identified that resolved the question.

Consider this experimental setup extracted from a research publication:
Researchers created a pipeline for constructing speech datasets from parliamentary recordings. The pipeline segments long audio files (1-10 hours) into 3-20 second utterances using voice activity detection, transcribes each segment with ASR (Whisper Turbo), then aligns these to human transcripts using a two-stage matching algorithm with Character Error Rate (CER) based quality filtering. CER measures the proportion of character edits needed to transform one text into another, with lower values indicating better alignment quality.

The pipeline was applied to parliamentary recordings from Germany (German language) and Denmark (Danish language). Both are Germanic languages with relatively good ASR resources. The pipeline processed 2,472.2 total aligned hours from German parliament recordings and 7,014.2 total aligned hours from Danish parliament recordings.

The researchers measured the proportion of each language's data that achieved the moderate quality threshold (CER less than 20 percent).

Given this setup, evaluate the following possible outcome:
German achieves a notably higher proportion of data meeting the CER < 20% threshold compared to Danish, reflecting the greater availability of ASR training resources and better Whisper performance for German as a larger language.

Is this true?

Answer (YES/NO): YES